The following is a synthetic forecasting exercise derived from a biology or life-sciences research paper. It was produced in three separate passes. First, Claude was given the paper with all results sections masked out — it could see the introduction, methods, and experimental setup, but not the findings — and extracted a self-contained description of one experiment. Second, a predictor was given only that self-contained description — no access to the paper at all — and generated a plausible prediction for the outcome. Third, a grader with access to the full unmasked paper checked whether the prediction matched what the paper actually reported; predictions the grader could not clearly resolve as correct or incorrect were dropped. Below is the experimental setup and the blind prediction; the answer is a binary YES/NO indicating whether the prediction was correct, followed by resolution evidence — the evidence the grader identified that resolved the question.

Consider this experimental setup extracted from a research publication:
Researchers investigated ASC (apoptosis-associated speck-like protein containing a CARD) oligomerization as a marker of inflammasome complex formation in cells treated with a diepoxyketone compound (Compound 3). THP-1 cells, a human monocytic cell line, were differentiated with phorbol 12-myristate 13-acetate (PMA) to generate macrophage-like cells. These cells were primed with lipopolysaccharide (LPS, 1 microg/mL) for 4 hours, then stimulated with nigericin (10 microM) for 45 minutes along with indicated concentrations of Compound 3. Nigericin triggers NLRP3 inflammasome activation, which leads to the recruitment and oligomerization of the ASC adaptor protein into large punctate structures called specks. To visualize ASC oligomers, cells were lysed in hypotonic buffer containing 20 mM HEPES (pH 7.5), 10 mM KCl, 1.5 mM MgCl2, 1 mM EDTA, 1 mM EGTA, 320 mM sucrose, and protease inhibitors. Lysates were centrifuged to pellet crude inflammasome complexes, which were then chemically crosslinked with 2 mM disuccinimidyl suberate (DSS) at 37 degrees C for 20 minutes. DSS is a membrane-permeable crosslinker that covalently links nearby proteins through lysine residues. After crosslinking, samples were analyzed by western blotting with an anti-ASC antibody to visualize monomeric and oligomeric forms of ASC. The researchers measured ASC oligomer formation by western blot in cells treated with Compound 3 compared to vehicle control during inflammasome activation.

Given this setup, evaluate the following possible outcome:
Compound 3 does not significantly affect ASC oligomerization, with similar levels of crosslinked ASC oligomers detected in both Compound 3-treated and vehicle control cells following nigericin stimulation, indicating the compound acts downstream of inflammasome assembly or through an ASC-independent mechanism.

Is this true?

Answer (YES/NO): NO